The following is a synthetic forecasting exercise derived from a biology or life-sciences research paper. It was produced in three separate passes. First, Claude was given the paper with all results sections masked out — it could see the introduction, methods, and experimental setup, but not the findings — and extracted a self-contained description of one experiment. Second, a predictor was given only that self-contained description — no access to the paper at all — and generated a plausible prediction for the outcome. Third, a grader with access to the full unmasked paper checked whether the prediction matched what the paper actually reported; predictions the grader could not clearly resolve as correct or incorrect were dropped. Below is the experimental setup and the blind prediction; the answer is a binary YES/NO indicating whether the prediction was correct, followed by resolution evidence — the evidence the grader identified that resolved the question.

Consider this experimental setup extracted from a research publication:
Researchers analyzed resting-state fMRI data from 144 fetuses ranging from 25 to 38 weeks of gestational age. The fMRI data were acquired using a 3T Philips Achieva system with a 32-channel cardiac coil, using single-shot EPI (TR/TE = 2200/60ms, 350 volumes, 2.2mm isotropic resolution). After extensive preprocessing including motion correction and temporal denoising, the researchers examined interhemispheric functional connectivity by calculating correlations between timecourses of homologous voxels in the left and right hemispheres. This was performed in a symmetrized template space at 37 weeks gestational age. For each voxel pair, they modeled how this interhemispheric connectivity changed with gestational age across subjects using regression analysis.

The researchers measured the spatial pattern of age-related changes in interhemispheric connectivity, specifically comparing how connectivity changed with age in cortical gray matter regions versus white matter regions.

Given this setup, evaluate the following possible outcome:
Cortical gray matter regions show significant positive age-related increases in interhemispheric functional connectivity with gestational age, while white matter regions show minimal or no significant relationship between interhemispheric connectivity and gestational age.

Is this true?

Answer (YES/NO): NO